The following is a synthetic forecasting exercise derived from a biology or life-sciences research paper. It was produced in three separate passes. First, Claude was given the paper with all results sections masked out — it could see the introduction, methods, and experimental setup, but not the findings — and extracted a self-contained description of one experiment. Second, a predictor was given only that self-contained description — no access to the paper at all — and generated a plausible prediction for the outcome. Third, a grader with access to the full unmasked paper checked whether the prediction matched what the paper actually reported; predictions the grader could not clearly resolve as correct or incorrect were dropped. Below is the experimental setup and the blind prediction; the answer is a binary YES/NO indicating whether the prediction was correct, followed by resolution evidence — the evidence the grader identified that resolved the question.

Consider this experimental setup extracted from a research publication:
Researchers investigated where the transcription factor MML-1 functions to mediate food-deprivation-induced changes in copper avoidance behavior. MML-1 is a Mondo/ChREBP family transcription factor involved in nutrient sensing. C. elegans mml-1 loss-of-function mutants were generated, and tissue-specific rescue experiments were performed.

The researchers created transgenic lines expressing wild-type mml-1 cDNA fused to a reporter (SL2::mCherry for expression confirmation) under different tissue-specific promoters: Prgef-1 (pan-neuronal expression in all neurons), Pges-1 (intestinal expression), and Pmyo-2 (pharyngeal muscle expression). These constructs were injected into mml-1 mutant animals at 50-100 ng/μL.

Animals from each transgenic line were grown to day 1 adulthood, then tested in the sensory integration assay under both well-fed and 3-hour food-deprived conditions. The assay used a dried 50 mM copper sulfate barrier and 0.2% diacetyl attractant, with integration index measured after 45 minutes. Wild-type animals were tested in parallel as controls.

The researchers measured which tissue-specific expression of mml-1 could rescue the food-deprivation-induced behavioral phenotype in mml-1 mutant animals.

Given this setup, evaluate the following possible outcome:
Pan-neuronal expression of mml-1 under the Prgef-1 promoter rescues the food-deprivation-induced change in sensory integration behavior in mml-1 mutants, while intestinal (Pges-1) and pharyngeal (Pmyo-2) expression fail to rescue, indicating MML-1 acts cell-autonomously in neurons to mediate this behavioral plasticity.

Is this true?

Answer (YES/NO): NO